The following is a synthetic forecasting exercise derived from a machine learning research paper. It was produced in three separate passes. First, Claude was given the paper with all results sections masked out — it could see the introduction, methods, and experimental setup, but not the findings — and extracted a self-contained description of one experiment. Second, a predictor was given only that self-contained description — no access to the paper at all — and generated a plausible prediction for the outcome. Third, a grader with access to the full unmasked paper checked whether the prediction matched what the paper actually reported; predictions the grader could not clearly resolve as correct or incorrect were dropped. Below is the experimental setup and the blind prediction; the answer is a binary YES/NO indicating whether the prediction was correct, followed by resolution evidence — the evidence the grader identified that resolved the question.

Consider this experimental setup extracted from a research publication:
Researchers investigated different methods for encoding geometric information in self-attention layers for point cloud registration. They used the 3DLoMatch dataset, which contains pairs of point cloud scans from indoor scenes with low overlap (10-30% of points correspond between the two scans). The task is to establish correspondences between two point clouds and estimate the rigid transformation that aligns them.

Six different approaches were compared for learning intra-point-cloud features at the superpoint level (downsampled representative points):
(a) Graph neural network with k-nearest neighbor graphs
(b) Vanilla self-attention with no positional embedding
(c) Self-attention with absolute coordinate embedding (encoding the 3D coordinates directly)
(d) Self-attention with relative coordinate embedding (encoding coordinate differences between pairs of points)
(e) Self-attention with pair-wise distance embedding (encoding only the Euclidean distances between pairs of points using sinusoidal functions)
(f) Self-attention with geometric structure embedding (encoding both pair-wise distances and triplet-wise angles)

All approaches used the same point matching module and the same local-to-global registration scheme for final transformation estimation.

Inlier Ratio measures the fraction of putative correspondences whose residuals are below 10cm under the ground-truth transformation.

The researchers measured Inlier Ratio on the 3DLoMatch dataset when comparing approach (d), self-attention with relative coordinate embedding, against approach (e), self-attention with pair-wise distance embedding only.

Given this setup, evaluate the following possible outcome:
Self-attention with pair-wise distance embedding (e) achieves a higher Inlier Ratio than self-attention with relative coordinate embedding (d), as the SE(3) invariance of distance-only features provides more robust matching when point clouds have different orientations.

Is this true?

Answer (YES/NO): YES